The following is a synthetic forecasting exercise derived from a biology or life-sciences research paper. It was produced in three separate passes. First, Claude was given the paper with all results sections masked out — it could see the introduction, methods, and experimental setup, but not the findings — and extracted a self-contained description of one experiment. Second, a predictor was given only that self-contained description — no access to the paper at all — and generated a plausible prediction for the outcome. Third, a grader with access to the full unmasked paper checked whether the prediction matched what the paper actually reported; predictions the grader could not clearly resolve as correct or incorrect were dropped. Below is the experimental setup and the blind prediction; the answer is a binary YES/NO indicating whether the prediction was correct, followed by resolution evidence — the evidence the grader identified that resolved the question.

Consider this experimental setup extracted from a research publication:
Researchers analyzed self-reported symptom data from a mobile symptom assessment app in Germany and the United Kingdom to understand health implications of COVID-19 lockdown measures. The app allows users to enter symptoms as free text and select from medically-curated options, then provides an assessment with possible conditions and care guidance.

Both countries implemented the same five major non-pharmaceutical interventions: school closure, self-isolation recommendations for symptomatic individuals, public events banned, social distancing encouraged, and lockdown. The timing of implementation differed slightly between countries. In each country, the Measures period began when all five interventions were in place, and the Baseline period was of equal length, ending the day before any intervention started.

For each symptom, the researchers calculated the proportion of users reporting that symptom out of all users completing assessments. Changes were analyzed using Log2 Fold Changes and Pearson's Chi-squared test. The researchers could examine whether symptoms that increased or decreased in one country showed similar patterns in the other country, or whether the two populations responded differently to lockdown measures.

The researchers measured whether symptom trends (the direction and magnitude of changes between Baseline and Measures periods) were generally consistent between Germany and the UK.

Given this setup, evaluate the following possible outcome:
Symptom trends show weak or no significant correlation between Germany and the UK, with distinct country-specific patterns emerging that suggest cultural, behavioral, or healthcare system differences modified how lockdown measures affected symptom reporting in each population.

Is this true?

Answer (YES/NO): NO